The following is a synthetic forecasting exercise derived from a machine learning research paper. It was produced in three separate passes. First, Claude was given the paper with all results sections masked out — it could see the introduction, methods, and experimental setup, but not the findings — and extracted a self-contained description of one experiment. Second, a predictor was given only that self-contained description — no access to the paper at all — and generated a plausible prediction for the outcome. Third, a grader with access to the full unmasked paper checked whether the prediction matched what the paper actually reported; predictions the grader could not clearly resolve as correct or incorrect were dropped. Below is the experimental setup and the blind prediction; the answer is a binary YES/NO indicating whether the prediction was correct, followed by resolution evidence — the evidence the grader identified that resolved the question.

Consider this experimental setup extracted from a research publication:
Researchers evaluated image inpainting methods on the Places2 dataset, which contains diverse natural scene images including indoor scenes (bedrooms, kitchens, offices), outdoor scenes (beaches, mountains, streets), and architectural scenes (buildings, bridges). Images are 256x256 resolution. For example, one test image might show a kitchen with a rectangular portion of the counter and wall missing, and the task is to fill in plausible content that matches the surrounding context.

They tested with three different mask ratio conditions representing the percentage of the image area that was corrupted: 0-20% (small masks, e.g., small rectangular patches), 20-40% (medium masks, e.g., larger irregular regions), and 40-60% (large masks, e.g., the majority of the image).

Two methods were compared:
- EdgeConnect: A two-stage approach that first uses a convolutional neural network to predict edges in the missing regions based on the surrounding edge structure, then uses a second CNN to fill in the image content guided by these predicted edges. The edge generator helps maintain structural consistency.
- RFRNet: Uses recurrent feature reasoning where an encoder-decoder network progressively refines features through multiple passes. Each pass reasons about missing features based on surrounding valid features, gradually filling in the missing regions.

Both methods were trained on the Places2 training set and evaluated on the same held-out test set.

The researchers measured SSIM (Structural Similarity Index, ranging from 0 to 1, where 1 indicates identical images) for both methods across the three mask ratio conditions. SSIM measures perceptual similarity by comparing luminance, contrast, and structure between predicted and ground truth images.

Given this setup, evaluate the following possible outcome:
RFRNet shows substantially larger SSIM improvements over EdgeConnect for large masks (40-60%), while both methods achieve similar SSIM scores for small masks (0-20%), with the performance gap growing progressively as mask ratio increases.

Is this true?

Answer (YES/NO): NO